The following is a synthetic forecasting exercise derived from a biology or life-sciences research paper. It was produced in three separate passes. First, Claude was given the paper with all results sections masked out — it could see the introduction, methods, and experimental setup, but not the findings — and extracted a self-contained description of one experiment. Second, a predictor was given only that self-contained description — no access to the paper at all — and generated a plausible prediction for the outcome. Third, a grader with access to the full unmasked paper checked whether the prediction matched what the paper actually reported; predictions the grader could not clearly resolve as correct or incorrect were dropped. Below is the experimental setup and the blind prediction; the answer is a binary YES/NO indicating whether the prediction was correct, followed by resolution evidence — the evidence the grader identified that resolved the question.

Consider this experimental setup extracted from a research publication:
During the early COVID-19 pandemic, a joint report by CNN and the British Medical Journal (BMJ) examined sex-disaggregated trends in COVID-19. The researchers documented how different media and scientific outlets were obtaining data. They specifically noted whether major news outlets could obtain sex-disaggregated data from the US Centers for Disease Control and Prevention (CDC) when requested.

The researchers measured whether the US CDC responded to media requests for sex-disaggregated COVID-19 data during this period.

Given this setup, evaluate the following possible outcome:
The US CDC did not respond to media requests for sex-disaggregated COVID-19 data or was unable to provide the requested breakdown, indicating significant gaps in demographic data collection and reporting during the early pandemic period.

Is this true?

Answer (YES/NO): YES